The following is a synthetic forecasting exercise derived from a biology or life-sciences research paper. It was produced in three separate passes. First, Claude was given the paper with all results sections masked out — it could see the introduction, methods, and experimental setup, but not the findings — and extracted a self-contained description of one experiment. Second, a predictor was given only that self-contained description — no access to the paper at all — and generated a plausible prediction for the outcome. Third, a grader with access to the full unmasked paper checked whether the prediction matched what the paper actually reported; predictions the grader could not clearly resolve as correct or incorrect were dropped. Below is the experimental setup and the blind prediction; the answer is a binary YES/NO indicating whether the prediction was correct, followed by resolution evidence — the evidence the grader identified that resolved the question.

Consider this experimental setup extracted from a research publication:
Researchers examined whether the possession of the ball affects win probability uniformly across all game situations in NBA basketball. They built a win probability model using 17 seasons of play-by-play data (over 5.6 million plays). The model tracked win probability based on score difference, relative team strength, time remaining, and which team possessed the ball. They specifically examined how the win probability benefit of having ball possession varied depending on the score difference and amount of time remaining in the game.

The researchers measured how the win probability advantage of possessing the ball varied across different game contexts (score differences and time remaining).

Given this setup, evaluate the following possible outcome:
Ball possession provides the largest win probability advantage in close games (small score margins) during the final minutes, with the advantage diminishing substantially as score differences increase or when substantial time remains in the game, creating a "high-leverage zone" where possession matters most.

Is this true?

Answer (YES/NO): YES